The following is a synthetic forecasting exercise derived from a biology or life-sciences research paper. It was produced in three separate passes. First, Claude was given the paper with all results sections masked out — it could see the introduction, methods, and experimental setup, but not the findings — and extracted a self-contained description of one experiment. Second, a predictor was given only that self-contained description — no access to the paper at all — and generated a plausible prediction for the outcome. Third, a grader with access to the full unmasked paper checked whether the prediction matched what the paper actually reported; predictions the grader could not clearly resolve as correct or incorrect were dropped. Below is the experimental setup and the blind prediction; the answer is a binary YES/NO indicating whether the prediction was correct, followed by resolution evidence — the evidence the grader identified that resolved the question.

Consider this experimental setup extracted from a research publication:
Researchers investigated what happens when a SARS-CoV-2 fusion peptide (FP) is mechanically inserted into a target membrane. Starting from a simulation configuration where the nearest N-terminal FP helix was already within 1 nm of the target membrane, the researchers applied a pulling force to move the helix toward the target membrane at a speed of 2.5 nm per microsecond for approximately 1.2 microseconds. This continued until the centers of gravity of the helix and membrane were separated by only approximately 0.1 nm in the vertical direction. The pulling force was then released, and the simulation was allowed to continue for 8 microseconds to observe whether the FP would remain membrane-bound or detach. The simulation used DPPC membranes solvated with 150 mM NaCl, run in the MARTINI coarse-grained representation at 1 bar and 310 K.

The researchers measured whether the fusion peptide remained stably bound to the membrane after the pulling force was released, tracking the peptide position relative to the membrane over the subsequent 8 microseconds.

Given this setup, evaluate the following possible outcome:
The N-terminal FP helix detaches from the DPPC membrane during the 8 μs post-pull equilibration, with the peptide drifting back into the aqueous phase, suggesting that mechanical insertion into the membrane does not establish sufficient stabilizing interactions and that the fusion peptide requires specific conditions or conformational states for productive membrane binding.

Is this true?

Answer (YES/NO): NO